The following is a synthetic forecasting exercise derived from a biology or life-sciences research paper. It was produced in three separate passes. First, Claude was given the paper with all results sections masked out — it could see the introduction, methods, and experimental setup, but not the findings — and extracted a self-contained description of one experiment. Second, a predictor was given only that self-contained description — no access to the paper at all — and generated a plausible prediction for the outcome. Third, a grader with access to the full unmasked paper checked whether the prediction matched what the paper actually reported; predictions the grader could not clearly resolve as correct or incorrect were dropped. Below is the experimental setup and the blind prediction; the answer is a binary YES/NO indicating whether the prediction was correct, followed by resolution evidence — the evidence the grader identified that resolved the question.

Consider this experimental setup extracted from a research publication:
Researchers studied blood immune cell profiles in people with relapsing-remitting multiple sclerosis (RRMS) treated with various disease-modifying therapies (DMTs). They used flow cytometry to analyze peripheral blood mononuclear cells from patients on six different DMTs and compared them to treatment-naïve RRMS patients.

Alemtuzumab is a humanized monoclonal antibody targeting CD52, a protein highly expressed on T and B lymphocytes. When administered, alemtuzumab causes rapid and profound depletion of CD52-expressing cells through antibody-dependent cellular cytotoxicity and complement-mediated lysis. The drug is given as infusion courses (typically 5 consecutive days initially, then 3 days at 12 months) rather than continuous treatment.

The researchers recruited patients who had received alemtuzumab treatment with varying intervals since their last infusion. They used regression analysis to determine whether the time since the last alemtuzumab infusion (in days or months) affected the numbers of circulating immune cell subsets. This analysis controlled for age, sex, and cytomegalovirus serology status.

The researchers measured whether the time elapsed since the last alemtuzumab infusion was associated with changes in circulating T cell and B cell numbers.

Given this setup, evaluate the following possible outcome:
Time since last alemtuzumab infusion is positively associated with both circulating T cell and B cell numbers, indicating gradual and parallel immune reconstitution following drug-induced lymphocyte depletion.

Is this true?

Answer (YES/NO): NO